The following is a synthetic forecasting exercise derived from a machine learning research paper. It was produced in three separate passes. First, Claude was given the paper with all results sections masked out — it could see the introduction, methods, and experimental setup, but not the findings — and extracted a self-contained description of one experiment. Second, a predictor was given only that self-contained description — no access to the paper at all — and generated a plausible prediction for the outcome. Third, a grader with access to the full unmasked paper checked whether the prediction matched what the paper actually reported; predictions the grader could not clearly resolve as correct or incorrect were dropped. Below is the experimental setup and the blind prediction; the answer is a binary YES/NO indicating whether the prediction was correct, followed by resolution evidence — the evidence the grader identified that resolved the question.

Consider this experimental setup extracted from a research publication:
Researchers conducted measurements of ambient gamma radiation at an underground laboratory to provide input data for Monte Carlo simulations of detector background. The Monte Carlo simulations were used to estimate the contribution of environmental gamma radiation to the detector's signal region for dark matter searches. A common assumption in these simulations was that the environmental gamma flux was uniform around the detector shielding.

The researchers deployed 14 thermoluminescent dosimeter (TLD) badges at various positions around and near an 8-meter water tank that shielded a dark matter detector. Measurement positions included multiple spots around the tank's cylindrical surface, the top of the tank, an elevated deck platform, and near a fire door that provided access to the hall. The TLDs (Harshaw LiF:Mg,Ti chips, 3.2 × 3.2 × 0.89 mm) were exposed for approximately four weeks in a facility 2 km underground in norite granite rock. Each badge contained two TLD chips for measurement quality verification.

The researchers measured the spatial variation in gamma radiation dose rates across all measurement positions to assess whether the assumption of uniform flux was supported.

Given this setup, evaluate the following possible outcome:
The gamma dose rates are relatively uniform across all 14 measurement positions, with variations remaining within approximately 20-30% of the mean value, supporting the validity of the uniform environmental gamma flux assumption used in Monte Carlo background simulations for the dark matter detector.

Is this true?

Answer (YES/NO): NO